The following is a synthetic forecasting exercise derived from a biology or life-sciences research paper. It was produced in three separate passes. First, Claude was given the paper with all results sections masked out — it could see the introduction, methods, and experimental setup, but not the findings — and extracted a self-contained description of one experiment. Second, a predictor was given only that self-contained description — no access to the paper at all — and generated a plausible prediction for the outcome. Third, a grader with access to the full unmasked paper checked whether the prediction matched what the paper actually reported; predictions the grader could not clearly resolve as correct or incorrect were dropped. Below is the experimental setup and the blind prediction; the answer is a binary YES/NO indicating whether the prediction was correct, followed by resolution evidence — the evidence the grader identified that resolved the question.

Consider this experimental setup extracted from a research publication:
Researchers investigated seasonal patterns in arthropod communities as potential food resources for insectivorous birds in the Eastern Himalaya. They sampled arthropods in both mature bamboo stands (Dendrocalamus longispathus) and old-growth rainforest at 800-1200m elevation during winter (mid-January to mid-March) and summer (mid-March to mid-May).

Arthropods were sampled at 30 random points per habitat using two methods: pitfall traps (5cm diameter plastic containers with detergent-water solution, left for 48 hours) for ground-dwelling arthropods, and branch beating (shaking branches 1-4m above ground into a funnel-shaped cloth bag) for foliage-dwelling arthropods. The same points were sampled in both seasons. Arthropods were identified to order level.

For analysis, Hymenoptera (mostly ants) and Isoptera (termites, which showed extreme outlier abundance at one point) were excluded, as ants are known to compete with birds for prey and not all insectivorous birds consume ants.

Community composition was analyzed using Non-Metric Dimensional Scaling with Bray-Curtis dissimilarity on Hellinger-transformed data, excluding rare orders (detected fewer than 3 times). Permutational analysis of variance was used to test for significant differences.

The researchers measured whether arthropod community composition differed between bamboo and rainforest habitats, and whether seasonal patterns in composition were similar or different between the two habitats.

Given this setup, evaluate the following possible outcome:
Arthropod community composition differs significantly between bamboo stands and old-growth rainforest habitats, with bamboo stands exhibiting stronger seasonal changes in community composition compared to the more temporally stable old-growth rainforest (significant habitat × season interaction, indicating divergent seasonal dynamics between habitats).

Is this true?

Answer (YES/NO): NO